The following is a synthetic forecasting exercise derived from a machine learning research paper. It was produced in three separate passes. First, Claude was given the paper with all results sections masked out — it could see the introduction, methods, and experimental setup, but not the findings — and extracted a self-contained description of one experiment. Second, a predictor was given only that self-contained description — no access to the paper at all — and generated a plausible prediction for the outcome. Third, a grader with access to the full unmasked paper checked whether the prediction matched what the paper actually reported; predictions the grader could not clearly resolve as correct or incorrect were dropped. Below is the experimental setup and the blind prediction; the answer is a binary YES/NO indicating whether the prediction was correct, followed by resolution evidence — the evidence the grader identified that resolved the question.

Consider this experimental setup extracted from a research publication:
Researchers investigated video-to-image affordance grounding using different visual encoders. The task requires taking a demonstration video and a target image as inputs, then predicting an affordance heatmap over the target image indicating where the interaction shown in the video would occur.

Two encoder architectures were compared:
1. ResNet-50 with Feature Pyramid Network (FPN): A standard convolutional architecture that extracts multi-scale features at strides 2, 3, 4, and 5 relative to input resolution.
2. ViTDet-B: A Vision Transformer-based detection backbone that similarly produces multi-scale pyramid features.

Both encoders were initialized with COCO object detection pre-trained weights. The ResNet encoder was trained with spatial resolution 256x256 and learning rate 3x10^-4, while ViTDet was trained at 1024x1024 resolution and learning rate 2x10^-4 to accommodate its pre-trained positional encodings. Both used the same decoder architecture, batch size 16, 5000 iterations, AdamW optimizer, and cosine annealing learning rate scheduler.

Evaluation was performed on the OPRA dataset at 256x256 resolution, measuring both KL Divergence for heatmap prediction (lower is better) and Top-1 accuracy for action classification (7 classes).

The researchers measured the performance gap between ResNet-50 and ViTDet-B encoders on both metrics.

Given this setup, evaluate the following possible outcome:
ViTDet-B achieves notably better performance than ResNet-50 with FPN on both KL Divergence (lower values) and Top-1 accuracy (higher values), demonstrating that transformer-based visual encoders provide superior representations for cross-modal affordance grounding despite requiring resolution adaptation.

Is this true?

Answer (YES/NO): NO